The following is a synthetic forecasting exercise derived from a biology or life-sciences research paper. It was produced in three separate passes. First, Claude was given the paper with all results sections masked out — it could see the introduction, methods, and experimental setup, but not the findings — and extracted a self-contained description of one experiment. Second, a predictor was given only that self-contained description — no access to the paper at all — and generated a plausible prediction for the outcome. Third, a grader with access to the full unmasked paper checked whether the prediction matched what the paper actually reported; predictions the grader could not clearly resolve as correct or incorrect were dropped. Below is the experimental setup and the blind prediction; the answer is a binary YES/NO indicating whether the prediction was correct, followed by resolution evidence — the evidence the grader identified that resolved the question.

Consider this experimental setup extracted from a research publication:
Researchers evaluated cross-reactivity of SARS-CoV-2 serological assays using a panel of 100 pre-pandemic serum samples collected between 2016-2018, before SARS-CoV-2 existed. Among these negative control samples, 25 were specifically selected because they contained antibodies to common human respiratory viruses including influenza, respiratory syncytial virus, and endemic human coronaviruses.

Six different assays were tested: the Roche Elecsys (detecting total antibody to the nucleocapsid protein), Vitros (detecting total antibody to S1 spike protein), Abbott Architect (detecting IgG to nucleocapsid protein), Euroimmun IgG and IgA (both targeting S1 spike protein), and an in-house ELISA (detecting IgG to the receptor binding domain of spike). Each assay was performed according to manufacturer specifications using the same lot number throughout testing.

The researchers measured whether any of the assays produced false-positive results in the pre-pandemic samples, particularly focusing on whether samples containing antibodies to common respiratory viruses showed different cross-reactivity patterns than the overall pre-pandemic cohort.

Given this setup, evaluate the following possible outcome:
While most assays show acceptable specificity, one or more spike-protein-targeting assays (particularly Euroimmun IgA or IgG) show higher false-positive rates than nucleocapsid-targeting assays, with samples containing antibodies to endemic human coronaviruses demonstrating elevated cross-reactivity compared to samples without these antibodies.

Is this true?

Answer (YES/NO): NO